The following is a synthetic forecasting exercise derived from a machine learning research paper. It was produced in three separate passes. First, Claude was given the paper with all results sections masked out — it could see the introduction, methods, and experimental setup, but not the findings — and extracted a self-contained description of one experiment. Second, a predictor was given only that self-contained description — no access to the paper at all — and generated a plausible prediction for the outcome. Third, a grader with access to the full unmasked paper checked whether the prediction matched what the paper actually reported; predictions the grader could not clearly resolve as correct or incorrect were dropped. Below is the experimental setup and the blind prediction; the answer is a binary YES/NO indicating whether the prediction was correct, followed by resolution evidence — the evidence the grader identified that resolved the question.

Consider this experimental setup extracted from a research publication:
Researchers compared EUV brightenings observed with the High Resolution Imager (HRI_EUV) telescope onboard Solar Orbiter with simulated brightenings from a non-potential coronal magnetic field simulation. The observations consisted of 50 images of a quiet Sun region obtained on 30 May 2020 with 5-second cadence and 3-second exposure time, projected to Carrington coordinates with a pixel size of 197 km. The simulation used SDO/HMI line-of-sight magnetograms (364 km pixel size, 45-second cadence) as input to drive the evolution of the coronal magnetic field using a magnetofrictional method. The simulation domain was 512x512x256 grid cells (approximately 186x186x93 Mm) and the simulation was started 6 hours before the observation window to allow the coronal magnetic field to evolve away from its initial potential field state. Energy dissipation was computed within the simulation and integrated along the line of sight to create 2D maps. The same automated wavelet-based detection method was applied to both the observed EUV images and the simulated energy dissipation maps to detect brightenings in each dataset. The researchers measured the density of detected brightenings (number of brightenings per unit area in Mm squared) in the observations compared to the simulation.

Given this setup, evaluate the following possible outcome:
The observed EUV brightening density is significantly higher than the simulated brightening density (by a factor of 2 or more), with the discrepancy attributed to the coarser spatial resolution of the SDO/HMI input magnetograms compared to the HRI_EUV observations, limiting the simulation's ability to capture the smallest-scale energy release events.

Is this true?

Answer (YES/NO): NO